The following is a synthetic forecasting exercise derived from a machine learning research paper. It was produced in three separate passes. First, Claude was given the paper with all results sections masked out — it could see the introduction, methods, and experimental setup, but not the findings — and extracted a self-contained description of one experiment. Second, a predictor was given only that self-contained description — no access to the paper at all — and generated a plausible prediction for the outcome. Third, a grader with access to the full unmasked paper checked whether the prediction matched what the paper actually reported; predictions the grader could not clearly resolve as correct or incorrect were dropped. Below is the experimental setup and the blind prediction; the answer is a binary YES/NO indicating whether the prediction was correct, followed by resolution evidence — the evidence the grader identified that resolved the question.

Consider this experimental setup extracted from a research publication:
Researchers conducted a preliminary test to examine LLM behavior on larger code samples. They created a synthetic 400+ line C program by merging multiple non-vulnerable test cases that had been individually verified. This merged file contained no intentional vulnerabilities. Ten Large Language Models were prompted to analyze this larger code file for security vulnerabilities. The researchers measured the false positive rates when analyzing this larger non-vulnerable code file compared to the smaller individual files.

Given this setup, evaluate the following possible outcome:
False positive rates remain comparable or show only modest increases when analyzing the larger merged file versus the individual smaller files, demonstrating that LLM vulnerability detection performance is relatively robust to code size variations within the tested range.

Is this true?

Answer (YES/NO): NO